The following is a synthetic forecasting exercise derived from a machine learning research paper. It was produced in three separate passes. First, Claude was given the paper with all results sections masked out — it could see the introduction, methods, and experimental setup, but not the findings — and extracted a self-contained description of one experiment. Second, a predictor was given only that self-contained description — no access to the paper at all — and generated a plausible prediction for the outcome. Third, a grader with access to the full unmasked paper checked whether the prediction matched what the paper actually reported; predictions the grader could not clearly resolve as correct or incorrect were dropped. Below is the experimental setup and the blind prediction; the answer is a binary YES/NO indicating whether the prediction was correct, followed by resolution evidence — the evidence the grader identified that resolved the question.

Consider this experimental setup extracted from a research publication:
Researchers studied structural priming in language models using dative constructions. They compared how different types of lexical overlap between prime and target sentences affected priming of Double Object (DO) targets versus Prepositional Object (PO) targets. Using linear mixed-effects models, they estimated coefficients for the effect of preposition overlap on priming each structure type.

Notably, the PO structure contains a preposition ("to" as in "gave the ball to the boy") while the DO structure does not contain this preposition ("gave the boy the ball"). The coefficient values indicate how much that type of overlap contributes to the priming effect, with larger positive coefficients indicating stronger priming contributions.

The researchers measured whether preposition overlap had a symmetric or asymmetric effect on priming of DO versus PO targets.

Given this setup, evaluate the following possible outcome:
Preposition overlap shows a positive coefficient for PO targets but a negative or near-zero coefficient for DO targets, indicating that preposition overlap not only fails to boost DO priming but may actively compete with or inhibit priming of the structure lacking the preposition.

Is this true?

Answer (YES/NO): NO